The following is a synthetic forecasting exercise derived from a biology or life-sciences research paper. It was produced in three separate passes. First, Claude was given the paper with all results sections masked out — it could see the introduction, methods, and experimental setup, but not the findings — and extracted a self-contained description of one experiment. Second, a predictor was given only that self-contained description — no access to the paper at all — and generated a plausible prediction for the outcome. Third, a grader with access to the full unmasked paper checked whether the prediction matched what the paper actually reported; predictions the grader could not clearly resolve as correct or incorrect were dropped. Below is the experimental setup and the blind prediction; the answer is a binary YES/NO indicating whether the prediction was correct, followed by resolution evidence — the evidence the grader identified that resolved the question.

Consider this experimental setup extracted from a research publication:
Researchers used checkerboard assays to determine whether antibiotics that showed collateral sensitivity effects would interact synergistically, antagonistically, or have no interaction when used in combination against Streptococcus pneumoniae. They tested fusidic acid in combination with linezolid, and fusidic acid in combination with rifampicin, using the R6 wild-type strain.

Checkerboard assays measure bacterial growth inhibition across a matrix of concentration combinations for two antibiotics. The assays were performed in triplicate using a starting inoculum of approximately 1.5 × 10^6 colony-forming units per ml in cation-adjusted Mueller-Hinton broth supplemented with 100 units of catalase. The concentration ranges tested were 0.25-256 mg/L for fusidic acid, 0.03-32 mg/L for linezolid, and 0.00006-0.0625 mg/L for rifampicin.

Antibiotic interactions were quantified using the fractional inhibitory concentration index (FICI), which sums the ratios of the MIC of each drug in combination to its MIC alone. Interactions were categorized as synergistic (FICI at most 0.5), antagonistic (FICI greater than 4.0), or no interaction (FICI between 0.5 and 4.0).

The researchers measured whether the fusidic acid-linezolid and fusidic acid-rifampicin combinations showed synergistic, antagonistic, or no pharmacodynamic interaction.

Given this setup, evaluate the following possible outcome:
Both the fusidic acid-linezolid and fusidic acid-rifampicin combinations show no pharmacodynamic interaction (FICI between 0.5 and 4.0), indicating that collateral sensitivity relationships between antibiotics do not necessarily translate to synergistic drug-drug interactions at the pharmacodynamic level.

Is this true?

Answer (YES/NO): YES